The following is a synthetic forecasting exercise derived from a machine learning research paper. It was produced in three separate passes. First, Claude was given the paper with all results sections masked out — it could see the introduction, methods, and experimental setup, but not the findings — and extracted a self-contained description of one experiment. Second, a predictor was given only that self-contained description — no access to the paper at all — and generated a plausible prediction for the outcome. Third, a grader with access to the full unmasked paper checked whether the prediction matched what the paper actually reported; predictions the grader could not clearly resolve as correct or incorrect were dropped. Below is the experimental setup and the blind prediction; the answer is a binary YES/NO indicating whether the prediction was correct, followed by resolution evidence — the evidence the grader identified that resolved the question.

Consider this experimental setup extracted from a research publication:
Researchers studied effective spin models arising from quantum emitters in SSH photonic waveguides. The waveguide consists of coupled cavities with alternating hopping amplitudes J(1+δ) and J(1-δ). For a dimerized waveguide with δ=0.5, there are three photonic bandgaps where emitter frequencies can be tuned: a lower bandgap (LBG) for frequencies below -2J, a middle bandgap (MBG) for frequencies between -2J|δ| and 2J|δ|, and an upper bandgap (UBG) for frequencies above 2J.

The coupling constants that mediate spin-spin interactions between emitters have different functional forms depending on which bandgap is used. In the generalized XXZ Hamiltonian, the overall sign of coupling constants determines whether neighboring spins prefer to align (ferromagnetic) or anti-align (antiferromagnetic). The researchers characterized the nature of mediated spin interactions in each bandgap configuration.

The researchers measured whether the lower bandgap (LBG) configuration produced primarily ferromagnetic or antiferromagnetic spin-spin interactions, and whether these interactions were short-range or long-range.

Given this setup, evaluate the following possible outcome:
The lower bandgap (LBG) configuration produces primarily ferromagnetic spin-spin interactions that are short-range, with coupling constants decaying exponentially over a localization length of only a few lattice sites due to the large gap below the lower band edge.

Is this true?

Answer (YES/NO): NO